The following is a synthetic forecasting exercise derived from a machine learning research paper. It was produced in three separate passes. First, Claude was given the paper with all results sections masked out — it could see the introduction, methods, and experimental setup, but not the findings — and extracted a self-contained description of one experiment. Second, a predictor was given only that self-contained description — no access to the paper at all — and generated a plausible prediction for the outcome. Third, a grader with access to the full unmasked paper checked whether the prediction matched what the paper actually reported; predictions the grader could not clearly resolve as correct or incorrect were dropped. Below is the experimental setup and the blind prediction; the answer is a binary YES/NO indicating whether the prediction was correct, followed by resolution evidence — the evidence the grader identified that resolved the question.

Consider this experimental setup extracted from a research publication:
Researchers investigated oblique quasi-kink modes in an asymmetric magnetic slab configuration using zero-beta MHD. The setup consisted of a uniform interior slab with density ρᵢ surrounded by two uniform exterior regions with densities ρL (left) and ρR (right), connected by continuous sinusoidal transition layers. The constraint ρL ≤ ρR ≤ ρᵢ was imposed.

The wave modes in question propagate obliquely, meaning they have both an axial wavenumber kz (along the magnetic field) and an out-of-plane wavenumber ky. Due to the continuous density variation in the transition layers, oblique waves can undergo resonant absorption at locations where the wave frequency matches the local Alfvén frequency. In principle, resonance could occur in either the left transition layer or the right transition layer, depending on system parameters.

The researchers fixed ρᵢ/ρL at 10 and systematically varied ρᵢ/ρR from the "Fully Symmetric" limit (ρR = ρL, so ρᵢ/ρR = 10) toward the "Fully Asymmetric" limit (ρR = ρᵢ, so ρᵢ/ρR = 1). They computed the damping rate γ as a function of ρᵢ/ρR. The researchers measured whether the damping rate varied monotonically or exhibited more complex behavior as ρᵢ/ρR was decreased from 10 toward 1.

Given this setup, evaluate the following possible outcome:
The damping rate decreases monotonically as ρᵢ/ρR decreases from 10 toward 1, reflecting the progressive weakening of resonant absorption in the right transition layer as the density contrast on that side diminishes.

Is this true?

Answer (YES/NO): NO